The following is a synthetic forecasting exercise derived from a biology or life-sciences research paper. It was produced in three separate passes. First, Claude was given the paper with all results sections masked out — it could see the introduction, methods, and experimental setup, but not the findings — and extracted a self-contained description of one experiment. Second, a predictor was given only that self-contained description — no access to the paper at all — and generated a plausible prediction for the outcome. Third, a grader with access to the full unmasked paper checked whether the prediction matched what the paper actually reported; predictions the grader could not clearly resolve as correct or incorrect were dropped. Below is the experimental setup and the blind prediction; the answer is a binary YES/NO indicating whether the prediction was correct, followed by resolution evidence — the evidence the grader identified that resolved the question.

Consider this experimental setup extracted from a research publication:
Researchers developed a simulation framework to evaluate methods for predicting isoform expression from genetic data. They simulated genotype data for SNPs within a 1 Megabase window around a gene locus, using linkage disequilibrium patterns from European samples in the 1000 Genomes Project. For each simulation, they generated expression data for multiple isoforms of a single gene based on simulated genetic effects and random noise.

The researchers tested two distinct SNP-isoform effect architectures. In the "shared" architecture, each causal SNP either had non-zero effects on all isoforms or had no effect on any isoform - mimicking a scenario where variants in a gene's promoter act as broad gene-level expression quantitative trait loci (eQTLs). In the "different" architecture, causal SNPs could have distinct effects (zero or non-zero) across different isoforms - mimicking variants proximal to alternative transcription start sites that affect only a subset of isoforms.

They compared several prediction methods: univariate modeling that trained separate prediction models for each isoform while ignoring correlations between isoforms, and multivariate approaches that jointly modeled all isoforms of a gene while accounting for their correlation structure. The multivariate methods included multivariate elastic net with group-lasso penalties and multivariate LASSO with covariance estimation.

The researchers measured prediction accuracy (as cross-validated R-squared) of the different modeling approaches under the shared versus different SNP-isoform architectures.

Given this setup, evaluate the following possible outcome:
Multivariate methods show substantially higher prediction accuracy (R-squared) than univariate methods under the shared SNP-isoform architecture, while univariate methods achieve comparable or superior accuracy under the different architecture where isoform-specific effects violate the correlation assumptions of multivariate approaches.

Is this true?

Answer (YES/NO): NO